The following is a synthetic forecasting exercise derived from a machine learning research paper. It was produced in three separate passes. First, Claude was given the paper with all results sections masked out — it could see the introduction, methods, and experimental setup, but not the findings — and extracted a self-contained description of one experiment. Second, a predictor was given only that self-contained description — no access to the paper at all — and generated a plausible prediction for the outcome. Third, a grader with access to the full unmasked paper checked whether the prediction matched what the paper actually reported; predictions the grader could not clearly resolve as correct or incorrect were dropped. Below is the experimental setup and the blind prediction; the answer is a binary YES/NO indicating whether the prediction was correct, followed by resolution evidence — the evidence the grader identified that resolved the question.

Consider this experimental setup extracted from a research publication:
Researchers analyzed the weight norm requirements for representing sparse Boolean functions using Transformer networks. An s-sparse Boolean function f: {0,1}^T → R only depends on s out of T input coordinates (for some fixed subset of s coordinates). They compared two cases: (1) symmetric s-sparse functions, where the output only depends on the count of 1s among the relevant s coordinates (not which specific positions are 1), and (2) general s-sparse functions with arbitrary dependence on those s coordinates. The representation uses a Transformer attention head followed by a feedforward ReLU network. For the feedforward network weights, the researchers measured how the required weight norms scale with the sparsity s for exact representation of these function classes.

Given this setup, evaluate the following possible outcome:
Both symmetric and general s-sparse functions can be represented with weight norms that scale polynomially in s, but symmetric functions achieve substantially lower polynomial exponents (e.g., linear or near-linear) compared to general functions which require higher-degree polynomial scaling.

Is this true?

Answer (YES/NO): NO